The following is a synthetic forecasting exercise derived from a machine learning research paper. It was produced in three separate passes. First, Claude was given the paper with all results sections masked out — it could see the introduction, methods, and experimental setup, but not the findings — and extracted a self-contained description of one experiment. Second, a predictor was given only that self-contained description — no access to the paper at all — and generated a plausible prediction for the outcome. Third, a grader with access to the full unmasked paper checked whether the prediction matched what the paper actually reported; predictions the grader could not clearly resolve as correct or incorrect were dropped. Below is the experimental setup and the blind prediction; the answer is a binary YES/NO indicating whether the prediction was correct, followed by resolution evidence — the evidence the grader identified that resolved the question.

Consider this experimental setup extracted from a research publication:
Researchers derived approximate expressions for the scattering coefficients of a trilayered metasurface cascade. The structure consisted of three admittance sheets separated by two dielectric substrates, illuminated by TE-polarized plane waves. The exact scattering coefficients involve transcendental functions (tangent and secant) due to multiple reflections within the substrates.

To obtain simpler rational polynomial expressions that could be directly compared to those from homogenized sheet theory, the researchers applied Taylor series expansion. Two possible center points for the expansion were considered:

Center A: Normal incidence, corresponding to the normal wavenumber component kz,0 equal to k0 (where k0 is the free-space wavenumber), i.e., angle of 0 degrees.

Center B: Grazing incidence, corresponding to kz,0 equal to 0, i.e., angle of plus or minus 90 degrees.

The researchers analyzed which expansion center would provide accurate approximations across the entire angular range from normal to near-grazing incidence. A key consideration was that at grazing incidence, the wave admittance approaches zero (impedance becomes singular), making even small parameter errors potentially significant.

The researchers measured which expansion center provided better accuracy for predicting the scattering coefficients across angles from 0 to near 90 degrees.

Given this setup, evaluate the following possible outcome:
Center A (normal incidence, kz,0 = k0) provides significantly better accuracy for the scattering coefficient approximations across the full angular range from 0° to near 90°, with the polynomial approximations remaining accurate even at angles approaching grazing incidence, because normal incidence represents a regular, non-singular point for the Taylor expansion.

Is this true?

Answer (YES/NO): NO